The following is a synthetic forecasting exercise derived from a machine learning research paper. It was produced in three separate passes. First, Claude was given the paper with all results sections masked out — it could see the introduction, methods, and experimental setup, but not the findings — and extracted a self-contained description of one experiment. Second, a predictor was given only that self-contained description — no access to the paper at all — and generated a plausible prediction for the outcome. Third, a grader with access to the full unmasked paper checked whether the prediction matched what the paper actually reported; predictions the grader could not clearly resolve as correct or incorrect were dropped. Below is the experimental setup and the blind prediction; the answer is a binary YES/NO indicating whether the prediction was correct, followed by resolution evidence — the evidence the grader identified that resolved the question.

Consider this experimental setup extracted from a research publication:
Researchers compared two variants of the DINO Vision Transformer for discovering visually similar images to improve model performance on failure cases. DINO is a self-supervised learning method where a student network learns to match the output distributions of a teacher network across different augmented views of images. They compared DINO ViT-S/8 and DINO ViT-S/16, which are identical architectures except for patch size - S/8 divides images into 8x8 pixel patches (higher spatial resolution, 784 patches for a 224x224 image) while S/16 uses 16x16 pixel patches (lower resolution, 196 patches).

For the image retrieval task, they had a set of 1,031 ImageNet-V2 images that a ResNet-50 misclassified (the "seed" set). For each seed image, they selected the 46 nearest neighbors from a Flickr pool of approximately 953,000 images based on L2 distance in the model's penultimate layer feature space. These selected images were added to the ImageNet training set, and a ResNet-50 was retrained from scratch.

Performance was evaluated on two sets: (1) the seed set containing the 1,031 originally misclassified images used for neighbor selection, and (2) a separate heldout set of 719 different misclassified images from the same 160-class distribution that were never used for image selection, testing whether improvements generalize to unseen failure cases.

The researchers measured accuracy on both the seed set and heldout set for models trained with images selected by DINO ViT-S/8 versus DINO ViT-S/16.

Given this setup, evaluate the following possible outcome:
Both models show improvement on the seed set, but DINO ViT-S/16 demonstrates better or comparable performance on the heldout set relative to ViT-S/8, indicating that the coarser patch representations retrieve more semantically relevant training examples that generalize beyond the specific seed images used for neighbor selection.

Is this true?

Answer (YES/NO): NO